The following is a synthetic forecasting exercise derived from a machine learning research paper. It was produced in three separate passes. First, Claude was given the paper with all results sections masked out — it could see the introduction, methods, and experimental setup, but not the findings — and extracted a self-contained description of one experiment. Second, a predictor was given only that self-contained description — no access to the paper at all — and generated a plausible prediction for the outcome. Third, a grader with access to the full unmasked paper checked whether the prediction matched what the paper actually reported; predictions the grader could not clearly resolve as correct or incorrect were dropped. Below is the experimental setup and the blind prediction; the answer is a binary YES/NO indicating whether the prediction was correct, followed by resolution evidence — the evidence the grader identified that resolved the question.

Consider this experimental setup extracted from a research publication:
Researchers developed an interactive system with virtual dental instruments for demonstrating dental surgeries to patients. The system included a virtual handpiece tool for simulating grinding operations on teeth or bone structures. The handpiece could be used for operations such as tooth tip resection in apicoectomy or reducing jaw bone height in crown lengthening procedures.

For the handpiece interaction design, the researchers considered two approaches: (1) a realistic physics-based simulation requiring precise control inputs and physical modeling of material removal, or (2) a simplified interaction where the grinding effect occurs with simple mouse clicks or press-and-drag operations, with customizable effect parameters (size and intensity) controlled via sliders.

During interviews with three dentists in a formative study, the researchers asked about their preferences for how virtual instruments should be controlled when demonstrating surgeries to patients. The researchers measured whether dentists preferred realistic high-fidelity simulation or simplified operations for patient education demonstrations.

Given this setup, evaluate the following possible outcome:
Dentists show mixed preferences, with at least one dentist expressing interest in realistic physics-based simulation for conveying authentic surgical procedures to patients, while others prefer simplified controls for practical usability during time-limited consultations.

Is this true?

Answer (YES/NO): NO